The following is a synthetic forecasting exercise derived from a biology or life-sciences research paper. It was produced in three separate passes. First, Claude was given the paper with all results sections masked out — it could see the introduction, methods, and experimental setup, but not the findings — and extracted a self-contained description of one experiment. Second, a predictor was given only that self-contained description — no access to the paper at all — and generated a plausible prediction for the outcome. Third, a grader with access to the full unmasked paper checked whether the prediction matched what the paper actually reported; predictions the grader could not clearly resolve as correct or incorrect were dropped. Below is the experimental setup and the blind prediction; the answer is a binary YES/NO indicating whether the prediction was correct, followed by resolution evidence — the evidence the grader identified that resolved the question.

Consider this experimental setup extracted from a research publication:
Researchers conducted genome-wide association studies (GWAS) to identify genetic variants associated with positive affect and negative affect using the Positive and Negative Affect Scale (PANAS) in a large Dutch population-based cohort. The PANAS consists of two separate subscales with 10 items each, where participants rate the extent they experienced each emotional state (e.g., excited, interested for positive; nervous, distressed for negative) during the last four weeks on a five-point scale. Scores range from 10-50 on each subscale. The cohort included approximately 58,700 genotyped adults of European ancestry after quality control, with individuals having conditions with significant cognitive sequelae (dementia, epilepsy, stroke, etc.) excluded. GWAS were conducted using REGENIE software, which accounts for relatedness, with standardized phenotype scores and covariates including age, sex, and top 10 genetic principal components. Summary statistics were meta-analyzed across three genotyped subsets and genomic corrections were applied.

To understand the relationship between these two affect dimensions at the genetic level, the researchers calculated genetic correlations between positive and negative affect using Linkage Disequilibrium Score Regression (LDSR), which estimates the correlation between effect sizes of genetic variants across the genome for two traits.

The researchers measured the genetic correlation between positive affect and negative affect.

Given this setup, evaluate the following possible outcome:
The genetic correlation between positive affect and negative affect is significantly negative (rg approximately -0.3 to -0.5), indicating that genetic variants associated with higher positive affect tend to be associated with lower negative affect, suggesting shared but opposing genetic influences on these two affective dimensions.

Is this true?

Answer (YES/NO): NO